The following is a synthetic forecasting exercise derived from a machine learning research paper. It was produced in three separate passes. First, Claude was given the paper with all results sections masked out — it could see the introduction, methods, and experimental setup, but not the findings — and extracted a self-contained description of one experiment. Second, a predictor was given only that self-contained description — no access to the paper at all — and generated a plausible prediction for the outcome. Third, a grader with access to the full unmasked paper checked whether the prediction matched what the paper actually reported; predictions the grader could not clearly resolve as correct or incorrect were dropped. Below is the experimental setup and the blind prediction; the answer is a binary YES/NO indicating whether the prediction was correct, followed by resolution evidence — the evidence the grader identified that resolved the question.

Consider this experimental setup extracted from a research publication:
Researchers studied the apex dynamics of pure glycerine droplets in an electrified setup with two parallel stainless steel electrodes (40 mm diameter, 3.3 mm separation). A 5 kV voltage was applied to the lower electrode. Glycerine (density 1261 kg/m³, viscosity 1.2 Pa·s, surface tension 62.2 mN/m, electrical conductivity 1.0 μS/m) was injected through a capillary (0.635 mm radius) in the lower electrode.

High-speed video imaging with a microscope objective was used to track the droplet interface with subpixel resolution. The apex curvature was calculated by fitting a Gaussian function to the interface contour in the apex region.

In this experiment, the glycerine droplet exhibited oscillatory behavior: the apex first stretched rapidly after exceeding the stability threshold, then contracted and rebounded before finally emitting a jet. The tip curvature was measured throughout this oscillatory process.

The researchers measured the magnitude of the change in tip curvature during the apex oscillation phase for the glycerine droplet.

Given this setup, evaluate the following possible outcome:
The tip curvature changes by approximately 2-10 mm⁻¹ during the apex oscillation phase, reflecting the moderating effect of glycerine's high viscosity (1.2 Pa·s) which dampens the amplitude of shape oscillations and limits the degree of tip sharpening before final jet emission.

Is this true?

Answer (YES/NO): NO